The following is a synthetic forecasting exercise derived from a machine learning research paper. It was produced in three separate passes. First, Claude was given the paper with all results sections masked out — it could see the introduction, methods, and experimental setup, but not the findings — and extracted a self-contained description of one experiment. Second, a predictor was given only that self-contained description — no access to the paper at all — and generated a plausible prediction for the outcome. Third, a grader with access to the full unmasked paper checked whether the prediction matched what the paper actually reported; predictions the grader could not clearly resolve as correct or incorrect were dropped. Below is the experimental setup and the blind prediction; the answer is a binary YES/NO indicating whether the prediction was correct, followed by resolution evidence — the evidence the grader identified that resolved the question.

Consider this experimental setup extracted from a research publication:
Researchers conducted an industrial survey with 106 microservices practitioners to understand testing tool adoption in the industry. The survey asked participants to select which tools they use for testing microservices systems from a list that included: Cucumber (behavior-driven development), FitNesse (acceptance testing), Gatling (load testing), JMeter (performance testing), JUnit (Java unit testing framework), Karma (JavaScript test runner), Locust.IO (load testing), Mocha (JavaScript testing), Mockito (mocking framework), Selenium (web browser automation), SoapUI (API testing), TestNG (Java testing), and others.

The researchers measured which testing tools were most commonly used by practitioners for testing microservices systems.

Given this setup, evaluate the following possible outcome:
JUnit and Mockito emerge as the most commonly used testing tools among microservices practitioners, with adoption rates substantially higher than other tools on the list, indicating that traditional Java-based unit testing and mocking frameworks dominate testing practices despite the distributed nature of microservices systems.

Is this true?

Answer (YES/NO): NO